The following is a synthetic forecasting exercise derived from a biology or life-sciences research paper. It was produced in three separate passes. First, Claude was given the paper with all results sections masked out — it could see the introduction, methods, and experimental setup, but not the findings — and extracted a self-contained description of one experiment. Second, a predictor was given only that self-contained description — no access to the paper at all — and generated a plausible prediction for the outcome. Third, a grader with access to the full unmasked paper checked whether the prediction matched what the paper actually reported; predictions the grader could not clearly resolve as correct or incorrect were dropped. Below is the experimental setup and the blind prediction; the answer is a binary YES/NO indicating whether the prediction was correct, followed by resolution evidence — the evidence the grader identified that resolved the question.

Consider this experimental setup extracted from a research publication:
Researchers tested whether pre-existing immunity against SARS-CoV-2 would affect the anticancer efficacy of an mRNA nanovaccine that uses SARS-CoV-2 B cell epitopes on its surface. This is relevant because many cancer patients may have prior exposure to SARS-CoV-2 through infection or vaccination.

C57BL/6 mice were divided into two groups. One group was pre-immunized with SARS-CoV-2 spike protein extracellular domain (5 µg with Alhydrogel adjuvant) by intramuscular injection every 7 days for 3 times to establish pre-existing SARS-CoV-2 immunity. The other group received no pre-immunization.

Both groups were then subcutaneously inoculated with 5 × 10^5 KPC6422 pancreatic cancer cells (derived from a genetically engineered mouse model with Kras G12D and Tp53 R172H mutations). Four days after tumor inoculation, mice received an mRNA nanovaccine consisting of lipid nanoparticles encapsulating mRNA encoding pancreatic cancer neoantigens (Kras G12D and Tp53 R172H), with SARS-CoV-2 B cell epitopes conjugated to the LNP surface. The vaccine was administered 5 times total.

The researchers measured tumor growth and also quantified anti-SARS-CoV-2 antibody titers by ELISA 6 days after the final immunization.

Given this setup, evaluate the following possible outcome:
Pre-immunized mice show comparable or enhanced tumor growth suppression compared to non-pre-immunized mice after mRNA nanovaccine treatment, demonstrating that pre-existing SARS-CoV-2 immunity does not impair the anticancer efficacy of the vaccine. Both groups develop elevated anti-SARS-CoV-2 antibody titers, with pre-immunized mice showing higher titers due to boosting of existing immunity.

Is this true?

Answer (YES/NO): YES